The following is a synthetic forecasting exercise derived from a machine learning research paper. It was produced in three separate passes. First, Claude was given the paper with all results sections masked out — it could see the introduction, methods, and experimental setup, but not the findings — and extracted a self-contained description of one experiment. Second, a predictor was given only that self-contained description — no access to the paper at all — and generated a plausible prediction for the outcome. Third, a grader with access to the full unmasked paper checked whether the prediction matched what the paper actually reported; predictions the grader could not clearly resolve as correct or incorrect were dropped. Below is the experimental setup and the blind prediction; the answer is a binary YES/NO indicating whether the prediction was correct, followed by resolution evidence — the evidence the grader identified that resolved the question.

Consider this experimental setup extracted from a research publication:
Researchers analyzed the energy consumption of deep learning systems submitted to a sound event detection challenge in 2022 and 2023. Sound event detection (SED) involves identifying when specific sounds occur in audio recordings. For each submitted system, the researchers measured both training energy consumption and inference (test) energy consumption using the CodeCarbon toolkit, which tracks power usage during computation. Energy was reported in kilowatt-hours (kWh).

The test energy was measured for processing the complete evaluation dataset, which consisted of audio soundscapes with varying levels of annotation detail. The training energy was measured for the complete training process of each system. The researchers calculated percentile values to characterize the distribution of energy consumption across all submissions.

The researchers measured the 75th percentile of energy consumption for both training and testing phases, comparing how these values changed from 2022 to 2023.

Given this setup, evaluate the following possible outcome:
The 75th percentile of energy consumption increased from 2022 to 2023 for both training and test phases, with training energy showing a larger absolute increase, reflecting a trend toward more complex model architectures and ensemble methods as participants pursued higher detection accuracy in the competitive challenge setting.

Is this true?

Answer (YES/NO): NO